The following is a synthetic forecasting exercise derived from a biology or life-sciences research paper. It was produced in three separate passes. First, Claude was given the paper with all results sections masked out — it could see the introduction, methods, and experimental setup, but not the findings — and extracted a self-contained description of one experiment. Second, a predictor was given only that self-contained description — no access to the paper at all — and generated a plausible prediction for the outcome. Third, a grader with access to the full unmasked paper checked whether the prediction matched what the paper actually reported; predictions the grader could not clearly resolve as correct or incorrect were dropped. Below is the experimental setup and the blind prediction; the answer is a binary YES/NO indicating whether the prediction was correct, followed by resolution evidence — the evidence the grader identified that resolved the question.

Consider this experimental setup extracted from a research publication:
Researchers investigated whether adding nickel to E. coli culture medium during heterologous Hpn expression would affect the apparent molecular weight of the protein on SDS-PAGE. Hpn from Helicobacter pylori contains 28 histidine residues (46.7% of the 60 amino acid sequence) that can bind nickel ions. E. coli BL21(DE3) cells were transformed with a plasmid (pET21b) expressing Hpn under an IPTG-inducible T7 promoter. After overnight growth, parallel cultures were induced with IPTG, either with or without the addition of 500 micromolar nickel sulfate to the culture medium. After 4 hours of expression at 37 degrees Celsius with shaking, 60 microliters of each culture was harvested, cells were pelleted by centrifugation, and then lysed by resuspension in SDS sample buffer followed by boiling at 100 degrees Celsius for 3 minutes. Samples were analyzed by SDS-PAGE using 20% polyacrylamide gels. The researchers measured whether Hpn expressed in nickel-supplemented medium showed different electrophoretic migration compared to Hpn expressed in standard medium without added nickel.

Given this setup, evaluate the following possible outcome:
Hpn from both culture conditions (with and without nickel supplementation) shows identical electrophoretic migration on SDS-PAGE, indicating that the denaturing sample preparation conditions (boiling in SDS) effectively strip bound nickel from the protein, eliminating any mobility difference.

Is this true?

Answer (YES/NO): NO